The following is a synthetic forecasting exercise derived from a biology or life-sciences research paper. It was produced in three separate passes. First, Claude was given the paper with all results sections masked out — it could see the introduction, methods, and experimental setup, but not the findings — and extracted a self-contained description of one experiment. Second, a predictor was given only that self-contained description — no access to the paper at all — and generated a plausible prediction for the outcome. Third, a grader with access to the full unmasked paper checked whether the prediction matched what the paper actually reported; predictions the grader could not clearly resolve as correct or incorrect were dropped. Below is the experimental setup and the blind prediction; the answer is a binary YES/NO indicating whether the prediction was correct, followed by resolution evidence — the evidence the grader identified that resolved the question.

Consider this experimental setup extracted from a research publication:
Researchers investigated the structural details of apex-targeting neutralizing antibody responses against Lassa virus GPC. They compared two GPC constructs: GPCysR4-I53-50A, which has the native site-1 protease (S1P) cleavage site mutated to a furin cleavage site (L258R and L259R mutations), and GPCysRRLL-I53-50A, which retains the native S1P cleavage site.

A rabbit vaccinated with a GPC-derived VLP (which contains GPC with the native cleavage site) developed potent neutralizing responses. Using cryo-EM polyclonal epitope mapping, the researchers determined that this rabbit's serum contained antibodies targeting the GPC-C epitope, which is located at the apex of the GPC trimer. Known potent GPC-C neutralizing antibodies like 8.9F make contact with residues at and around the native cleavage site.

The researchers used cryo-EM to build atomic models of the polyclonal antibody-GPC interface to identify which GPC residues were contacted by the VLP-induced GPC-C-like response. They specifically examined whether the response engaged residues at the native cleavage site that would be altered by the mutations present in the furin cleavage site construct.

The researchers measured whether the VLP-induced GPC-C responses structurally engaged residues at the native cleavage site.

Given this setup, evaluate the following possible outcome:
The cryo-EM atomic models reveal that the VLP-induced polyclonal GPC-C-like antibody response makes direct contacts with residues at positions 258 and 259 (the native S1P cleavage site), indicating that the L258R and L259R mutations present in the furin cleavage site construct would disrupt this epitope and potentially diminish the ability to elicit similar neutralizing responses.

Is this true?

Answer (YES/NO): YES